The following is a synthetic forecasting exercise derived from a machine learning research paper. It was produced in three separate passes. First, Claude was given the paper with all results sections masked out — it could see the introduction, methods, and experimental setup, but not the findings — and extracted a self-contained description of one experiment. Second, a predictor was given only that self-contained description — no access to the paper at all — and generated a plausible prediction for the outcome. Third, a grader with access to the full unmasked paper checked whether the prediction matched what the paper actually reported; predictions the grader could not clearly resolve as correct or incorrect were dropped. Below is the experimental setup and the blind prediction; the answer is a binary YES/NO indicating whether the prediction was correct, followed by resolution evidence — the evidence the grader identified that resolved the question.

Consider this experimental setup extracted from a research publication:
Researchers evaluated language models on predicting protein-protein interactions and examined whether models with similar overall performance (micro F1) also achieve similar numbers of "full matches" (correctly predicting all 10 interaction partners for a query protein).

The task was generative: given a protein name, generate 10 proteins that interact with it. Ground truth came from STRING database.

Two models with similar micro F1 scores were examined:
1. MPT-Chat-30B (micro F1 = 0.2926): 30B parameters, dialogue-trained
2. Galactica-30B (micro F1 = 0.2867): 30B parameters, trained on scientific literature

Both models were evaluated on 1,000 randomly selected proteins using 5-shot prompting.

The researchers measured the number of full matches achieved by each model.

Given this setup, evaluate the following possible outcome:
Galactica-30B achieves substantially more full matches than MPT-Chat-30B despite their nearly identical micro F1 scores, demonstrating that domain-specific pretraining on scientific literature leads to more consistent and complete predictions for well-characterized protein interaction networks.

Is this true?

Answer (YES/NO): NO